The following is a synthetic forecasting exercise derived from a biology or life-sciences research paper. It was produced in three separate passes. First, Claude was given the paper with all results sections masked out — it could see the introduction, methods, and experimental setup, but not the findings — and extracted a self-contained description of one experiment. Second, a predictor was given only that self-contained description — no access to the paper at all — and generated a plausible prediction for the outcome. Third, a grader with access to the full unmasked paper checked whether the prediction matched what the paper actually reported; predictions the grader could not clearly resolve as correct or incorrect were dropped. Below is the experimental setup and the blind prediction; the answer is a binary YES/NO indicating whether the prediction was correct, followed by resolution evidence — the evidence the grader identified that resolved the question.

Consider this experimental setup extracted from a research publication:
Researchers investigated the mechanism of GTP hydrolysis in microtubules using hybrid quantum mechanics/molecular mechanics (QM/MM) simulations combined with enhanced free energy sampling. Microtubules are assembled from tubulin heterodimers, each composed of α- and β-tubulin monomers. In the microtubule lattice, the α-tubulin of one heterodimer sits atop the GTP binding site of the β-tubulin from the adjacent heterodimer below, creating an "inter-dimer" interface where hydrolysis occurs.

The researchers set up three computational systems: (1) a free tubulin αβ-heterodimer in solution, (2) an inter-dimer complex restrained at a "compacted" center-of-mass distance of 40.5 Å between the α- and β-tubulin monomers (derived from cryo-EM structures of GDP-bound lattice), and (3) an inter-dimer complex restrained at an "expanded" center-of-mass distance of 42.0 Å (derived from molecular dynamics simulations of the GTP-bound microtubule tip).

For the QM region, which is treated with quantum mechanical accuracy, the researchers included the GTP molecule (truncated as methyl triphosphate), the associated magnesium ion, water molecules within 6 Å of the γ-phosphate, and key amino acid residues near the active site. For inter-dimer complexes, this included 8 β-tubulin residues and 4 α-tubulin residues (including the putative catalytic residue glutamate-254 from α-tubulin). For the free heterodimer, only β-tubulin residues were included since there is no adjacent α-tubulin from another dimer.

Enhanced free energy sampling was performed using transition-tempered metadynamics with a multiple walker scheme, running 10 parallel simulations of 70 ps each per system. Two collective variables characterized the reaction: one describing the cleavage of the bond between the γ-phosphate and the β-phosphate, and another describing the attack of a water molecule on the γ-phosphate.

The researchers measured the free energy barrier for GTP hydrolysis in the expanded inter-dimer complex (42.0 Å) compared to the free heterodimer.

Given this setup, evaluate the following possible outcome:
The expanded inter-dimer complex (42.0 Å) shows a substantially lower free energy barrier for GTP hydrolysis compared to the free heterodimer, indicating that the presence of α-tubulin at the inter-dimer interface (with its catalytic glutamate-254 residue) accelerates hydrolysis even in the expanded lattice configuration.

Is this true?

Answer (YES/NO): NO